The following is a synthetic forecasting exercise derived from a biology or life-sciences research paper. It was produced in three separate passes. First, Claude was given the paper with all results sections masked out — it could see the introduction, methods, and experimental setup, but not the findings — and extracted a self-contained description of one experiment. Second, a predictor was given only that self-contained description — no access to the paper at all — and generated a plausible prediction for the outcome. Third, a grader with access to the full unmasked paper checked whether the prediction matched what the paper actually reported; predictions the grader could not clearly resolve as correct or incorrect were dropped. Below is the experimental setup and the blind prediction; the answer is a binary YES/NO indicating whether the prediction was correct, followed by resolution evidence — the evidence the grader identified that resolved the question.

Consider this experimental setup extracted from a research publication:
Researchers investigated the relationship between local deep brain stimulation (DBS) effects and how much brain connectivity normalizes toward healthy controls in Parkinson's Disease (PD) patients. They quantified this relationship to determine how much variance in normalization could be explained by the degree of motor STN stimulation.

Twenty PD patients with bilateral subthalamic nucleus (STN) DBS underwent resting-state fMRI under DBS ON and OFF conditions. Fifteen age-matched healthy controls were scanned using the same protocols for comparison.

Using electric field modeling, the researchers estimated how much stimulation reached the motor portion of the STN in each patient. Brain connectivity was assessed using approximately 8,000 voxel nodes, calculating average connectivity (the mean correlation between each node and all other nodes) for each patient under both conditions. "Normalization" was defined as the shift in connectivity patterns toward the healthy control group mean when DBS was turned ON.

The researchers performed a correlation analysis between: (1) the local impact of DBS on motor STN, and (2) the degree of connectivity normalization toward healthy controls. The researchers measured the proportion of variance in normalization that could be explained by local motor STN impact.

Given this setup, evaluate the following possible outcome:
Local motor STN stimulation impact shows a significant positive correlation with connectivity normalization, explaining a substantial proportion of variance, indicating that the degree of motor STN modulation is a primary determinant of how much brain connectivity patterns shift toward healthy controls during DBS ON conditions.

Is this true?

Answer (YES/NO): YES